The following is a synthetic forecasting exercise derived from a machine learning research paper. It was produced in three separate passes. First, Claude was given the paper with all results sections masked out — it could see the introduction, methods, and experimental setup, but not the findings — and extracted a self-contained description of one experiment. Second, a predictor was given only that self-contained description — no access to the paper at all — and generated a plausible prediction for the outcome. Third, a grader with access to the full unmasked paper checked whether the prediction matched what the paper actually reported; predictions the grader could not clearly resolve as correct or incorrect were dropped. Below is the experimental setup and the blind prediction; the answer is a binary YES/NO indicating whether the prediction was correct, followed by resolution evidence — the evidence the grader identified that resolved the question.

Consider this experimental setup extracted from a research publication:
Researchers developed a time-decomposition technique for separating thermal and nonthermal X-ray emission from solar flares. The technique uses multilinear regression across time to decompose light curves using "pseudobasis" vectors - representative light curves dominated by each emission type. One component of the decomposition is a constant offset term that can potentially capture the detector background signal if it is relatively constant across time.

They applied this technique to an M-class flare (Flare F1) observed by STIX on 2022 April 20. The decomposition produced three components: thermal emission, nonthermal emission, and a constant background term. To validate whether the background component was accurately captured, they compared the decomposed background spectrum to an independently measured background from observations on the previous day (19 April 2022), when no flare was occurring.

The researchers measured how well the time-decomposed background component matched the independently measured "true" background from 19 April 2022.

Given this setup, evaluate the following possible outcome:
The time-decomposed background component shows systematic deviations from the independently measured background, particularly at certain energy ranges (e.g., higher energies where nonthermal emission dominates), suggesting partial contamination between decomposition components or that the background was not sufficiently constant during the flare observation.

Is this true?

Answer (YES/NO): NO